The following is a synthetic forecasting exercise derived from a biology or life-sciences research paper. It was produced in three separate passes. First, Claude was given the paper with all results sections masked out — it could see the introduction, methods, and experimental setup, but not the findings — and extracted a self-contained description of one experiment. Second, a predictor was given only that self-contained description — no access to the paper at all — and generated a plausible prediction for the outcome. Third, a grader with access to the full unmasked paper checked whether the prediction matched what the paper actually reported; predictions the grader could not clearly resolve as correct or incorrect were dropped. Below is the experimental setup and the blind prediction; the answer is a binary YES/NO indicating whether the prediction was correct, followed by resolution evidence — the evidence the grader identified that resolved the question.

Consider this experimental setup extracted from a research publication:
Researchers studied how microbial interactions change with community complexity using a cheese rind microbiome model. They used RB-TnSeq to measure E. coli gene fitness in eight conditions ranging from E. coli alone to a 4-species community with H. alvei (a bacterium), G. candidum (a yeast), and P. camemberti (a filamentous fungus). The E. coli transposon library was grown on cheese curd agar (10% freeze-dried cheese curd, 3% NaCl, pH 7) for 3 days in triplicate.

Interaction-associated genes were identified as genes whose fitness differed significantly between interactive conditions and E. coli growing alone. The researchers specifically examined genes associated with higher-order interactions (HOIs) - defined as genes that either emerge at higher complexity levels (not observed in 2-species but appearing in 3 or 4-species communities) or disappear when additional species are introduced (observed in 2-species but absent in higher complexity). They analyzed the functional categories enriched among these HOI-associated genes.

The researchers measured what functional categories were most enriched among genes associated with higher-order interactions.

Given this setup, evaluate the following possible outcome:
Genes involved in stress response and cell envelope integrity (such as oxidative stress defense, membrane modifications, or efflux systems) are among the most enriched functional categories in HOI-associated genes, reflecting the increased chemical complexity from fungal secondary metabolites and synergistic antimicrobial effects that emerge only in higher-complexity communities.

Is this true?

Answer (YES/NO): NO